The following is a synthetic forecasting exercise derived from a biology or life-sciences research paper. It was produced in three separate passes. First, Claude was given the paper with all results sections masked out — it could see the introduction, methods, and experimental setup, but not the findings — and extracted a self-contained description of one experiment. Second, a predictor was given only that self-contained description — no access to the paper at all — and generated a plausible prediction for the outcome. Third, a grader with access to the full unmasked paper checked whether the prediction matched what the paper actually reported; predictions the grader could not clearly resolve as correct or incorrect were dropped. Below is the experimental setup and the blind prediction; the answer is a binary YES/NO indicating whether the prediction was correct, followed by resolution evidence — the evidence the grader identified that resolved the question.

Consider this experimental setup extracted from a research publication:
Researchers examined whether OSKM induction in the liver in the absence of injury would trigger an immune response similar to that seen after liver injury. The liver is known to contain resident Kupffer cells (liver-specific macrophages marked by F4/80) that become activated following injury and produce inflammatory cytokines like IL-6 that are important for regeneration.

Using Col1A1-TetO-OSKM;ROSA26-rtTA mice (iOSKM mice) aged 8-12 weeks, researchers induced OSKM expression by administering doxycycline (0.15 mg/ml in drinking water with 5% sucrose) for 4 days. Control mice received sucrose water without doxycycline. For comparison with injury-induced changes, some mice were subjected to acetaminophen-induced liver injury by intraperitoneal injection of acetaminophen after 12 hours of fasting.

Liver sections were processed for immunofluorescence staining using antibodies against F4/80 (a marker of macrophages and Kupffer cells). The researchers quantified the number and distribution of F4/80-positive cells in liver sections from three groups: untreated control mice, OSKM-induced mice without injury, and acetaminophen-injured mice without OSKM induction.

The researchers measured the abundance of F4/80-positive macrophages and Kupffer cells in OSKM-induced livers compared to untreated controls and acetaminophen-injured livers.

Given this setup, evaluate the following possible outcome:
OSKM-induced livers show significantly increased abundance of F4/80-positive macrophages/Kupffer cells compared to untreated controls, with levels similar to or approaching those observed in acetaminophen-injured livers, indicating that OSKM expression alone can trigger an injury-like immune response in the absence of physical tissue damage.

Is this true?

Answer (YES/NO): NO